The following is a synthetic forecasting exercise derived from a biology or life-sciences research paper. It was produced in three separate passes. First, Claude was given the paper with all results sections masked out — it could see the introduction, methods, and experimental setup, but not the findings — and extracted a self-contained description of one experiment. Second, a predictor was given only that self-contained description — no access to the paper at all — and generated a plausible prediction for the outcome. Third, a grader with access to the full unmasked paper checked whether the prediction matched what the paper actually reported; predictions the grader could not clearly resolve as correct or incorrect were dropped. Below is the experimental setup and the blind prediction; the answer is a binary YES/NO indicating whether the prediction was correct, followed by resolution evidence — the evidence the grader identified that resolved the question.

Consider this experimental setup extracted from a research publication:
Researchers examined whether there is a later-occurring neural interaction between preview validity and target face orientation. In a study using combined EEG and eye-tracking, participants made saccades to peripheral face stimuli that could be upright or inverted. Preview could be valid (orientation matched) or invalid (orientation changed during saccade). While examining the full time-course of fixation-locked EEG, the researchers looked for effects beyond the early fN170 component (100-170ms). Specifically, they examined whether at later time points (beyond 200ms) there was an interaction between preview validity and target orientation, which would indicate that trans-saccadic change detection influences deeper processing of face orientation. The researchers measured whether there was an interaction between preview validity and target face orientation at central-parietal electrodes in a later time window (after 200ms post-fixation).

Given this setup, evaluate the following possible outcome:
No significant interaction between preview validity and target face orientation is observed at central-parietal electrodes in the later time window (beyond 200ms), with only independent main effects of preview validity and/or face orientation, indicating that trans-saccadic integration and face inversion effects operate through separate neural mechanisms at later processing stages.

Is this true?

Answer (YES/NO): NO